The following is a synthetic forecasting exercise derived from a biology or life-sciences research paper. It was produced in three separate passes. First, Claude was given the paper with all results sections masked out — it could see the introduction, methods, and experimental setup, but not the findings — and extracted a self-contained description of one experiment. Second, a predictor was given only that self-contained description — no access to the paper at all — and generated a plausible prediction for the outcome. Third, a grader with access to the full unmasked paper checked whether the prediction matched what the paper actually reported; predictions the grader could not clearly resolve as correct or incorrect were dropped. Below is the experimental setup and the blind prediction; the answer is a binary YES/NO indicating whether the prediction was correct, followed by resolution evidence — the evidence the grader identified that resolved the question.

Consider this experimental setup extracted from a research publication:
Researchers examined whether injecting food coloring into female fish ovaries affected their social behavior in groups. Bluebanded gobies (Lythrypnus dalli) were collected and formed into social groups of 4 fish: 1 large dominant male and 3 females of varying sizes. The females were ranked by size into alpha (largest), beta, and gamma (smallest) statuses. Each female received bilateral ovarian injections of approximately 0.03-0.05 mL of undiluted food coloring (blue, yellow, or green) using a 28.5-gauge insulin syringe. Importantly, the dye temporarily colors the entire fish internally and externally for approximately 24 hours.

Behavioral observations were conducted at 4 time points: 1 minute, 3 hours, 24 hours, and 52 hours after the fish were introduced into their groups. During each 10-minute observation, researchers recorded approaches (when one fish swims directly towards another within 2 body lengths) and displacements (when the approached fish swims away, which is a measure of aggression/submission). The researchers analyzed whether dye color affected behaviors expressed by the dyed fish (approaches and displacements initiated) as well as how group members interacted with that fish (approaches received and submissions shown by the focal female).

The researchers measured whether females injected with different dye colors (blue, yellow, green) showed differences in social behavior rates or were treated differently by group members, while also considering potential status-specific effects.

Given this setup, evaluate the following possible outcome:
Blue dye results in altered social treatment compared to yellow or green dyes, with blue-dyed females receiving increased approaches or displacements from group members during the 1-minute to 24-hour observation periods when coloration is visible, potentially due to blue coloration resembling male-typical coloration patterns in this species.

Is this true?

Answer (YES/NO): NO